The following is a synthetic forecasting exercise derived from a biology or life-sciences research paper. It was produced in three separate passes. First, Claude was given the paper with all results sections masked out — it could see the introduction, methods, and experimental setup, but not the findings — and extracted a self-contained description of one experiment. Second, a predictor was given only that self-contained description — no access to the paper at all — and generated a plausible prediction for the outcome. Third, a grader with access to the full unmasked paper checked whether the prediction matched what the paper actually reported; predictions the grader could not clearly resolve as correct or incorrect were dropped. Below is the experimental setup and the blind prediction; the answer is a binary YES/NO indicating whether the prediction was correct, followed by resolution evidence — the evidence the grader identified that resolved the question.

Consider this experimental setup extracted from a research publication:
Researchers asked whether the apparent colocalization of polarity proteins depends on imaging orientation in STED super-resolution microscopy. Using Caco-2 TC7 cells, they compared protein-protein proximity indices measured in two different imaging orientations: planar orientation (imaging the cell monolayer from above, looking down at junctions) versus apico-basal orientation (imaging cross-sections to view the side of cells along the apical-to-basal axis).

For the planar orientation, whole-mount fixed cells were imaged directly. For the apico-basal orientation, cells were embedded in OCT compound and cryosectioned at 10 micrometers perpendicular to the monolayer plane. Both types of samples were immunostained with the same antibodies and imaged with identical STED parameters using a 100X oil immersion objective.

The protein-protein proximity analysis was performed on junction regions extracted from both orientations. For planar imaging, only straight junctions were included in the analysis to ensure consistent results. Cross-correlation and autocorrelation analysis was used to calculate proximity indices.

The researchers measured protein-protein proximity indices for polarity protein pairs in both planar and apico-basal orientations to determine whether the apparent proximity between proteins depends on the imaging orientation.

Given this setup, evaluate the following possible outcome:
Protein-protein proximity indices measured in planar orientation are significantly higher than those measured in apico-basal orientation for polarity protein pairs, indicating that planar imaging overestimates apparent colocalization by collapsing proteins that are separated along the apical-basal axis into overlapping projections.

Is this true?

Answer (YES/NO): NO